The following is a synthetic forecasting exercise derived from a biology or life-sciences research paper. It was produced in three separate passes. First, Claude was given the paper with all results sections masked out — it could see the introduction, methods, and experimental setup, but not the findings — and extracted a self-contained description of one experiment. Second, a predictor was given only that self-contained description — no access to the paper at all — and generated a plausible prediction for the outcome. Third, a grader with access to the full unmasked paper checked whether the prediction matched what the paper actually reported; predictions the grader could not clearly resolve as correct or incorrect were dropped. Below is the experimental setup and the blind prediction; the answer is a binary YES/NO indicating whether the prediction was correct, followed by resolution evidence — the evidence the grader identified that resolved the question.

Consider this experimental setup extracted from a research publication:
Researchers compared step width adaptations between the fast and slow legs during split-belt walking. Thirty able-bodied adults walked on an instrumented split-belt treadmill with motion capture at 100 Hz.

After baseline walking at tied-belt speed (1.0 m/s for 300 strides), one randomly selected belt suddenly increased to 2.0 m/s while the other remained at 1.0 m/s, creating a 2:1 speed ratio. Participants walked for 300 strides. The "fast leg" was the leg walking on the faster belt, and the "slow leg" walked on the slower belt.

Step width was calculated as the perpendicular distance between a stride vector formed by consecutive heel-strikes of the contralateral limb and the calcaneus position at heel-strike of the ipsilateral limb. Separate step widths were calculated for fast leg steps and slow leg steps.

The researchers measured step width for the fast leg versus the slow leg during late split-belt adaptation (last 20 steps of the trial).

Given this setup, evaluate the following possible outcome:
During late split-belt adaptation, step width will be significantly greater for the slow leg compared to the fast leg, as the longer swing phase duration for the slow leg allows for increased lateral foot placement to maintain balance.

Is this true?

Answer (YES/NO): NO